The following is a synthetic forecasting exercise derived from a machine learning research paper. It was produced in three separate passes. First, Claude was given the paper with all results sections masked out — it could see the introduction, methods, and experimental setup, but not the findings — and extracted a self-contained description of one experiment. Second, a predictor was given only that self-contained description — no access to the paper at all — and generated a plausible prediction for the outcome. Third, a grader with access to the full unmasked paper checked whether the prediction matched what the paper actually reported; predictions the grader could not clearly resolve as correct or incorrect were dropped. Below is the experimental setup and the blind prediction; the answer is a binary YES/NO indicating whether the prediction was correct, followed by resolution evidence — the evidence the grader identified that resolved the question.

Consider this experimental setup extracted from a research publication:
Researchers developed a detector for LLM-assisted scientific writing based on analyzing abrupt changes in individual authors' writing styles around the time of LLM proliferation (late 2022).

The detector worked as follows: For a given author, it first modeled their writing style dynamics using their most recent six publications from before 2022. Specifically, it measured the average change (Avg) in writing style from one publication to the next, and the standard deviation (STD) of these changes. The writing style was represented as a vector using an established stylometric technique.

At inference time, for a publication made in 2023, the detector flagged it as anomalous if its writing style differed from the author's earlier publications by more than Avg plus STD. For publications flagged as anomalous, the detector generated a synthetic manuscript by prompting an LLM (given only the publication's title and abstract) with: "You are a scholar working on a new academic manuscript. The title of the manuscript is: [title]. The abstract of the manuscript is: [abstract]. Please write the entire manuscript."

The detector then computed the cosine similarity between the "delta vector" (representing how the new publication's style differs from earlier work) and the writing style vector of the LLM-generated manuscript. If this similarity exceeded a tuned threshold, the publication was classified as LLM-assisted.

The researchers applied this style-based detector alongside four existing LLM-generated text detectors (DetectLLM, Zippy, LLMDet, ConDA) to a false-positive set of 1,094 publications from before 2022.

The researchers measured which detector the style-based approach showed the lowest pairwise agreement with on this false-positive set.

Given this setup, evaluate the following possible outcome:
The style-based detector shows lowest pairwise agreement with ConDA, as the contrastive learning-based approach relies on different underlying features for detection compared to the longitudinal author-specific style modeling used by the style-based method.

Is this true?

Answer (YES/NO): NO